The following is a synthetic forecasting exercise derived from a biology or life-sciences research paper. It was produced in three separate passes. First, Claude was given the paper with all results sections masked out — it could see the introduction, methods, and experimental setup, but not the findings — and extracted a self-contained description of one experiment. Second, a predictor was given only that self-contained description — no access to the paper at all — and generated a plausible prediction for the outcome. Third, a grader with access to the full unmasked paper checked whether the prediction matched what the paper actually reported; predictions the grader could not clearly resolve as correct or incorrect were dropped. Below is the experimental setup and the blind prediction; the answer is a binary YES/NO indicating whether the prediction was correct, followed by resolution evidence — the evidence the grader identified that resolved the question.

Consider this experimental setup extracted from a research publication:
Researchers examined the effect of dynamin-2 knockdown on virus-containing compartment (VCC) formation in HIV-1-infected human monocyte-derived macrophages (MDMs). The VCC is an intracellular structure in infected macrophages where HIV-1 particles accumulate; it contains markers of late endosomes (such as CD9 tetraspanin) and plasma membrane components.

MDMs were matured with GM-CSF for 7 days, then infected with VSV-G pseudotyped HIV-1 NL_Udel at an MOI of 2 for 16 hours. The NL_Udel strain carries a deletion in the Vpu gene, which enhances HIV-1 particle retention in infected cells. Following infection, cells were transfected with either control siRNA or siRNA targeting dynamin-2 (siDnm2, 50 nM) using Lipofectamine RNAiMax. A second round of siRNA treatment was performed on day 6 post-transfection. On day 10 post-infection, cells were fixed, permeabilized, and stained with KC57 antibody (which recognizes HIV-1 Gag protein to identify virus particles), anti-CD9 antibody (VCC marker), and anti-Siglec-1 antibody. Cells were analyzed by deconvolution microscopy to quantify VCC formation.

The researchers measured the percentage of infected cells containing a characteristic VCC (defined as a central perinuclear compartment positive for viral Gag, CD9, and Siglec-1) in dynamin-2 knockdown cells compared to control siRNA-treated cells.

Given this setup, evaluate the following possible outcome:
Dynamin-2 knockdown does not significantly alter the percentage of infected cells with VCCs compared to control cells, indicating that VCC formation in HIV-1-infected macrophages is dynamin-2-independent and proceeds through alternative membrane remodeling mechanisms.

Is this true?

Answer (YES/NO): NO